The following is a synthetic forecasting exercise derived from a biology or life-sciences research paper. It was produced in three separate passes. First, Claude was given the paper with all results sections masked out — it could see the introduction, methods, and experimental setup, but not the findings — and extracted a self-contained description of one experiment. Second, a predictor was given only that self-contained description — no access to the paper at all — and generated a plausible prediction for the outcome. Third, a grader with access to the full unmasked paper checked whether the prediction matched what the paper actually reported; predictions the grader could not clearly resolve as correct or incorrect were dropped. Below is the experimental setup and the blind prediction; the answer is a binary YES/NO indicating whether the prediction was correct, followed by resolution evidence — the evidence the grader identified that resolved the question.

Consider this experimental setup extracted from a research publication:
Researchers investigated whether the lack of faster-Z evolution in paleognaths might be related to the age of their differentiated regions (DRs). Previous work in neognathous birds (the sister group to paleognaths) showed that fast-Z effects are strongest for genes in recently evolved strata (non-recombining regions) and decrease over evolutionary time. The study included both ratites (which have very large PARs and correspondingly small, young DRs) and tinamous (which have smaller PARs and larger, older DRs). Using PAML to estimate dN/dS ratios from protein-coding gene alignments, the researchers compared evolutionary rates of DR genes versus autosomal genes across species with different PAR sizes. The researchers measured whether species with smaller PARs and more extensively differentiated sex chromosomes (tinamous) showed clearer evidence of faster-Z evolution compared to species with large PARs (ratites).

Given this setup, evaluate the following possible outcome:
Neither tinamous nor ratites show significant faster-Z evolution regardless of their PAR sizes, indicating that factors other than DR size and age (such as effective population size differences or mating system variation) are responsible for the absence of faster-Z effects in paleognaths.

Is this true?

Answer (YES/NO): NO